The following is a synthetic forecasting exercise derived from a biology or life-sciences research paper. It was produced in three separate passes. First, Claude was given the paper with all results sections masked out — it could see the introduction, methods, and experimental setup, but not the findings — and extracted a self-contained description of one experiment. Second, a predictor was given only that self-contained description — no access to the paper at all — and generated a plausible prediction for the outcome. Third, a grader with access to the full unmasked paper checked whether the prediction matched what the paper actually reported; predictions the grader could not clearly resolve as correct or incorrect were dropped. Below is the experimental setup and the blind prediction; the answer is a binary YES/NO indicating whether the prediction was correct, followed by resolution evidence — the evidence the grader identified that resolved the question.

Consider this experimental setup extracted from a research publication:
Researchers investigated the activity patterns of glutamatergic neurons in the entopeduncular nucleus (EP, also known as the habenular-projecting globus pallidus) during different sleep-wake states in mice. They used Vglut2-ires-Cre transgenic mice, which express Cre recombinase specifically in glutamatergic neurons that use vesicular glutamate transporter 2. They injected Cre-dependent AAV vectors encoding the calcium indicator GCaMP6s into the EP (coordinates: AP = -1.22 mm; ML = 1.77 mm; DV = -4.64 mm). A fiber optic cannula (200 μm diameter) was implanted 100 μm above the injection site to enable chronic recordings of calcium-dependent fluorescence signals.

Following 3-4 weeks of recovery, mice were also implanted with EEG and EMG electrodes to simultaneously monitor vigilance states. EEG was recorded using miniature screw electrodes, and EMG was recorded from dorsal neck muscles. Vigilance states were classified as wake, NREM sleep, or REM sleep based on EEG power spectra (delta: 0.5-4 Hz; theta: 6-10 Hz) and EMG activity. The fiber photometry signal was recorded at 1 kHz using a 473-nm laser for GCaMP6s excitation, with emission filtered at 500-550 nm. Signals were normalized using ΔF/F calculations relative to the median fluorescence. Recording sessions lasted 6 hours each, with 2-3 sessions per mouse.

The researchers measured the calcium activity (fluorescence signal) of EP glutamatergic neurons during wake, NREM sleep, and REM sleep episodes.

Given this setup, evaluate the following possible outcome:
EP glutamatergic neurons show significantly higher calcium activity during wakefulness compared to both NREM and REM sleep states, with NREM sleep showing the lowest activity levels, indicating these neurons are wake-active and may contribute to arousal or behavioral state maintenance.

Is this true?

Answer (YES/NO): NO